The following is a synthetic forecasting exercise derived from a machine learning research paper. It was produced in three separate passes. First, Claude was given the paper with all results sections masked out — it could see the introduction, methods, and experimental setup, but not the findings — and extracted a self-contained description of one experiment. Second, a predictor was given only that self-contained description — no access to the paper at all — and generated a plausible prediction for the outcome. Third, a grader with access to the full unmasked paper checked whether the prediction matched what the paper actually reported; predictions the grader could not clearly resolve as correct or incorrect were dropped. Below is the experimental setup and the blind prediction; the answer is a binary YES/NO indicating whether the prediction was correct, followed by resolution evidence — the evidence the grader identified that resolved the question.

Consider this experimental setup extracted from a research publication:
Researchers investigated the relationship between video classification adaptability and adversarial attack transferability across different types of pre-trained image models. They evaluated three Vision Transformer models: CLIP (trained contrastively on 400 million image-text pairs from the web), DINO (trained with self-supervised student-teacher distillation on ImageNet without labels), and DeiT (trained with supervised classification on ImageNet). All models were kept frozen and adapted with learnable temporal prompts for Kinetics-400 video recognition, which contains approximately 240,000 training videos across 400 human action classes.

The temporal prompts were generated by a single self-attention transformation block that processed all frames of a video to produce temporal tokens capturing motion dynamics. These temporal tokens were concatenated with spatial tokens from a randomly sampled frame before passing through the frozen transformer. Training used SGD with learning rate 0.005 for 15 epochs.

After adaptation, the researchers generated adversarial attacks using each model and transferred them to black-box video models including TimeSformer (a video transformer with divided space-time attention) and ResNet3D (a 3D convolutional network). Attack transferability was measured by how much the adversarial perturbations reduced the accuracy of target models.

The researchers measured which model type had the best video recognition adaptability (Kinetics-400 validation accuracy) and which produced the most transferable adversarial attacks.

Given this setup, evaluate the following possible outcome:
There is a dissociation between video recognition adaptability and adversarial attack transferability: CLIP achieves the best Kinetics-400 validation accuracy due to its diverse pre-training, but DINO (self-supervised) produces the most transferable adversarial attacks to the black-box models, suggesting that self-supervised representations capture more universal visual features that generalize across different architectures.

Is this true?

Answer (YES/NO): YES